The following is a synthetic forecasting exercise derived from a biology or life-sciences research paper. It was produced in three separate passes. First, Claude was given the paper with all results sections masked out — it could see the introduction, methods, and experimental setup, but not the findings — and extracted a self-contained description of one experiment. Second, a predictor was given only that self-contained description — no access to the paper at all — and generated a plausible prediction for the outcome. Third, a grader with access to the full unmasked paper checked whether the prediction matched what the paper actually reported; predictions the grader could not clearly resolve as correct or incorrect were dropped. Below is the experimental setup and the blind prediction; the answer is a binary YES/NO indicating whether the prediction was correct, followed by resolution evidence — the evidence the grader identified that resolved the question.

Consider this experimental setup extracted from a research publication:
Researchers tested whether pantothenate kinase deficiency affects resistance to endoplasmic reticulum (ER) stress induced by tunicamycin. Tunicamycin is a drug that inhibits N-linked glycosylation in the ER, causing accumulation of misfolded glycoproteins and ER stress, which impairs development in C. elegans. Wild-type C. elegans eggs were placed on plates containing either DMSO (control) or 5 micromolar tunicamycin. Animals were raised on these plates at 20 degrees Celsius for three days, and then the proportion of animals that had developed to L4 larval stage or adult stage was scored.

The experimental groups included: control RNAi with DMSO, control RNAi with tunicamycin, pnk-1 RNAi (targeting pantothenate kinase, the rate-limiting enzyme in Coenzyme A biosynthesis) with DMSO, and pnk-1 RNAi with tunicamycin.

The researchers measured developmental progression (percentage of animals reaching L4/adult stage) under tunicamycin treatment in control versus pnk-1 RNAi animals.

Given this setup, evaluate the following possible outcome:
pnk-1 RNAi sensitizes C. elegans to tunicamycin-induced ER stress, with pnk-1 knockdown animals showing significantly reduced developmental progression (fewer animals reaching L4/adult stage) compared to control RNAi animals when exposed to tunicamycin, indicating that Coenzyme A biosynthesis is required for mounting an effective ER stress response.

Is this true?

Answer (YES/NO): NO